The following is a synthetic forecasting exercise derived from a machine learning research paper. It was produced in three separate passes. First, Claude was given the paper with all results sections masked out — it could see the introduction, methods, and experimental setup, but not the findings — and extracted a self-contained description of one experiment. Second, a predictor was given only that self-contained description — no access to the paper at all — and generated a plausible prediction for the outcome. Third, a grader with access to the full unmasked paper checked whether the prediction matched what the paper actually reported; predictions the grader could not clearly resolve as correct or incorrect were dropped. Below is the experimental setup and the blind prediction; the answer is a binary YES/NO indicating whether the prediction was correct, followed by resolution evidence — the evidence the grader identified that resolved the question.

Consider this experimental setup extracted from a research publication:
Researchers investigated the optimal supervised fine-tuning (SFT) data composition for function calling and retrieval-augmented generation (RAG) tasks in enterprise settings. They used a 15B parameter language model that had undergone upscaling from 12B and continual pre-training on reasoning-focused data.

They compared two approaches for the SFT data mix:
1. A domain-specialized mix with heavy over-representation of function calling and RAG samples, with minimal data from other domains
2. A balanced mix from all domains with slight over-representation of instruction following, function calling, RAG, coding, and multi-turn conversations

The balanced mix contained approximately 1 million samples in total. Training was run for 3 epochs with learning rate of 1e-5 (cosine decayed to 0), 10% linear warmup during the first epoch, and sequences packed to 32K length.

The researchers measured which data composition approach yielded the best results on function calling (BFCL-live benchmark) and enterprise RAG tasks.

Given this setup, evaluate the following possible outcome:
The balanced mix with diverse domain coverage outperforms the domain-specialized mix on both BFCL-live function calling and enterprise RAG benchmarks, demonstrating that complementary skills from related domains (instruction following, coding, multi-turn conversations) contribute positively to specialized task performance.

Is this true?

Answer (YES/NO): YES